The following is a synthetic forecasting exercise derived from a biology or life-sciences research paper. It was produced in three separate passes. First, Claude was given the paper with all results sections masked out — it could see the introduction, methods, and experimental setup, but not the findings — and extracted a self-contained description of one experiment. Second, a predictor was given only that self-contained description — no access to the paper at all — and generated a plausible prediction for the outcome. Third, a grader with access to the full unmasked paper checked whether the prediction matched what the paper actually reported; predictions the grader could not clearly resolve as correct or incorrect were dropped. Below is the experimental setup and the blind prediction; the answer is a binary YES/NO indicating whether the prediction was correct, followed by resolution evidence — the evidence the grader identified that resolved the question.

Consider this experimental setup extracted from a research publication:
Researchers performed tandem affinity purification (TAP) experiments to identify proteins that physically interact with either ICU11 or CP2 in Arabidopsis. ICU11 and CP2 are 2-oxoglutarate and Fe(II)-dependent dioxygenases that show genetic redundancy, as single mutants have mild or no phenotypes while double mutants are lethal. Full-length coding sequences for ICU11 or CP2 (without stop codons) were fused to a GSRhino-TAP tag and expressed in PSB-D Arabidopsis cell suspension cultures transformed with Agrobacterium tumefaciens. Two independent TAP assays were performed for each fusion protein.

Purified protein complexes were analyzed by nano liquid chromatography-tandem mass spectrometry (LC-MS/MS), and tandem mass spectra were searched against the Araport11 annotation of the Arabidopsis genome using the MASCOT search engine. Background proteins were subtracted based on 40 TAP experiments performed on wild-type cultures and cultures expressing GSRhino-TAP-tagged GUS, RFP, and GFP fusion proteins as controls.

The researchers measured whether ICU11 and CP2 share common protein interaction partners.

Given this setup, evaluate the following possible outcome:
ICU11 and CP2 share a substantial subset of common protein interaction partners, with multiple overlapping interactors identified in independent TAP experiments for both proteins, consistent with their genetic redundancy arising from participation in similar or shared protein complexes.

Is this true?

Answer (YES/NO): NO